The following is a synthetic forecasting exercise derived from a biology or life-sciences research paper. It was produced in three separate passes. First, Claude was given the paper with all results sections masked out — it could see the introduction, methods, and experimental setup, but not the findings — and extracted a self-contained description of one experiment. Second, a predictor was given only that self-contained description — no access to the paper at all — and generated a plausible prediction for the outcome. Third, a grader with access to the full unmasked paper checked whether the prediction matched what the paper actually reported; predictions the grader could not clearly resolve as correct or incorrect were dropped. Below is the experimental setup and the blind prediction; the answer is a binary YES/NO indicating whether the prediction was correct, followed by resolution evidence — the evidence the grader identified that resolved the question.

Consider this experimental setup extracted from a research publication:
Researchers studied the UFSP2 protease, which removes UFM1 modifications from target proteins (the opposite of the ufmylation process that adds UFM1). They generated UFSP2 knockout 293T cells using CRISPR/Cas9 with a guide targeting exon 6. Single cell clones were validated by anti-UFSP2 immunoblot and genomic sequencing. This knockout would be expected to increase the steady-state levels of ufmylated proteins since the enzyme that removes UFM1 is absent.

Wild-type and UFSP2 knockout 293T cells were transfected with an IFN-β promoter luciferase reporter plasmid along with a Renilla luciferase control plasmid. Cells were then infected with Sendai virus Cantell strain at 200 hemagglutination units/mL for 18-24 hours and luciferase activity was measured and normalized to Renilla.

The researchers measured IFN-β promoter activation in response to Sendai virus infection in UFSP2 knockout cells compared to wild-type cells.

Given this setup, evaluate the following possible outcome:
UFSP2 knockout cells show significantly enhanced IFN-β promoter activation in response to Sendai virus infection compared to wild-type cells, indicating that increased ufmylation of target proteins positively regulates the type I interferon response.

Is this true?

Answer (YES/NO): NO